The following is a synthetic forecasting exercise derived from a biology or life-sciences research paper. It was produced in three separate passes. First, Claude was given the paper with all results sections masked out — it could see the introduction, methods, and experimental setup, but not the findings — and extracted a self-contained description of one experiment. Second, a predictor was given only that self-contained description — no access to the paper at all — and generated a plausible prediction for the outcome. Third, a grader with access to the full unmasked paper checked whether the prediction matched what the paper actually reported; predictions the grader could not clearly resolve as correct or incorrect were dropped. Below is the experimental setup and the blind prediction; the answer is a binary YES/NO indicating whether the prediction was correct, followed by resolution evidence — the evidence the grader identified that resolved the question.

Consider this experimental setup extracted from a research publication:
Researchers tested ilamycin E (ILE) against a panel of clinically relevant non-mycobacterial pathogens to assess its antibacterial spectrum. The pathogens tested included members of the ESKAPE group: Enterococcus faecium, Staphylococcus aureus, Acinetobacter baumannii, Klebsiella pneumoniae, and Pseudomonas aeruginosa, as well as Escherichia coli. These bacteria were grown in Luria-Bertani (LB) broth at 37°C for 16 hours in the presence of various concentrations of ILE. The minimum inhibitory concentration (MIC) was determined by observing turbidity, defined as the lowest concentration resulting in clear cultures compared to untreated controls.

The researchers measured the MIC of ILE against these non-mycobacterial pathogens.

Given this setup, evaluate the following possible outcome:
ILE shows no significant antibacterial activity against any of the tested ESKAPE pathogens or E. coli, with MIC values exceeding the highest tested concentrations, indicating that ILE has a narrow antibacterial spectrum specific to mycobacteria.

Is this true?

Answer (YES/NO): NO